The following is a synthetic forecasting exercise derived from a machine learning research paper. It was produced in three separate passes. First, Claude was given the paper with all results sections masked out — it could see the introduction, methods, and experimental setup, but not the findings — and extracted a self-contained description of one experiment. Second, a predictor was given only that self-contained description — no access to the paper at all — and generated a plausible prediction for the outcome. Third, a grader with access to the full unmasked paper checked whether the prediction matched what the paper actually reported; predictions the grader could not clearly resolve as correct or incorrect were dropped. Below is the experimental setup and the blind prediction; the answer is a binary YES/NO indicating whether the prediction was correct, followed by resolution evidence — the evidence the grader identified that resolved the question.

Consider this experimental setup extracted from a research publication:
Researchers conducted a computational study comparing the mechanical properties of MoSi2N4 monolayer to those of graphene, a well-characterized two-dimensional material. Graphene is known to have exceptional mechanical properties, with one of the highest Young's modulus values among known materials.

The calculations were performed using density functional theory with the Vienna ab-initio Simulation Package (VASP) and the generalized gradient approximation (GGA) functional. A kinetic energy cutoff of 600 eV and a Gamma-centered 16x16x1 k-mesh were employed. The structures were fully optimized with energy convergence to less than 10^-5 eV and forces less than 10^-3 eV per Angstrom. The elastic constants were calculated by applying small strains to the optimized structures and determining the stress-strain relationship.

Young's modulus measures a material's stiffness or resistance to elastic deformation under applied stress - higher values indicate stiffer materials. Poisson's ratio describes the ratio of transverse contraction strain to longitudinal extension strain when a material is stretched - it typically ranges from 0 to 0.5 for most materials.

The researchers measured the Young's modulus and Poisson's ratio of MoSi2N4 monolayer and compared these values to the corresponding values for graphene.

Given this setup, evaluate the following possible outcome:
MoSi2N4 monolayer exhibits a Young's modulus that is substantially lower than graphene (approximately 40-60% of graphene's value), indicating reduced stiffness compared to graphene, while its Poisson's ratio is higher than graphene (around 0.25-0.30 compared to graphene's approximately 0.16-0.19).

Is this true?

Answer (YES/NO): NO